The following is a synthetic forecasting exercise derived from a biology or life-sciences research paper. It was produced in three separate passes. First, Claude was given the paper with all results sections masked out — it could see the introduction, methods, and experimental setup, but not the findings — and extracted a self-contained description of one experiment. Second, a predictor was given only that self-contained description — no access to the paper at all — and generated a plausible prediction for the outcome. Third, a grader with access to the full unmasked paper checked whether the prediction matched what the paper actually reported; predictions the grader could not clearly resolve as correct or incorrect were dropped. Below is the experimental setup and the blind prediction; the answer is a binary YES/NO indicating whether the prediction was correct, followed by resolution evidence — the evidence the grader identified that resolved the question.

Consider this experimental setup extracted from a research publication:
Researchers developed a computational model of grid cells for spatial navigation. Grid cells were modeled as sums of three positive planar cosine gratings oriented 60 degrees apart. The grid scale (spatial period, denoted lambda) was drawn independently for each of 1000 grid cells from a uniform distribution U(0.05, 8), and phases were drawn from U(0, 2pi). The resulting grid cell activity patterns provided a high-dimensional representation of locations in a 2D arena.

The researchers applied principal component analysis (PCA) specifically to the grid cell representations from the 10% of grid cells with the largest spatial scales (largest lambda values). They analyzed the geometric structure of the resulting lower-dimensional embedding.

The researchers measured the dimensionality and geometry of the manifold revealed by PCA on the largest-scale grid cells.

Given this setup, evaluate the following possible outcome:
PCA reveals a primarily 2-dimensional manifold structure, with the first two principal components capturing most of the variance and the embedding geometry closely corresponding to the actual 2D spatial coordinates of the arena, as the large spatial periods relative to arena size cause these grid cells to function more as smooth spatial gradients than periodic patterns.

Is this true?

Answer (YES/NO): YES